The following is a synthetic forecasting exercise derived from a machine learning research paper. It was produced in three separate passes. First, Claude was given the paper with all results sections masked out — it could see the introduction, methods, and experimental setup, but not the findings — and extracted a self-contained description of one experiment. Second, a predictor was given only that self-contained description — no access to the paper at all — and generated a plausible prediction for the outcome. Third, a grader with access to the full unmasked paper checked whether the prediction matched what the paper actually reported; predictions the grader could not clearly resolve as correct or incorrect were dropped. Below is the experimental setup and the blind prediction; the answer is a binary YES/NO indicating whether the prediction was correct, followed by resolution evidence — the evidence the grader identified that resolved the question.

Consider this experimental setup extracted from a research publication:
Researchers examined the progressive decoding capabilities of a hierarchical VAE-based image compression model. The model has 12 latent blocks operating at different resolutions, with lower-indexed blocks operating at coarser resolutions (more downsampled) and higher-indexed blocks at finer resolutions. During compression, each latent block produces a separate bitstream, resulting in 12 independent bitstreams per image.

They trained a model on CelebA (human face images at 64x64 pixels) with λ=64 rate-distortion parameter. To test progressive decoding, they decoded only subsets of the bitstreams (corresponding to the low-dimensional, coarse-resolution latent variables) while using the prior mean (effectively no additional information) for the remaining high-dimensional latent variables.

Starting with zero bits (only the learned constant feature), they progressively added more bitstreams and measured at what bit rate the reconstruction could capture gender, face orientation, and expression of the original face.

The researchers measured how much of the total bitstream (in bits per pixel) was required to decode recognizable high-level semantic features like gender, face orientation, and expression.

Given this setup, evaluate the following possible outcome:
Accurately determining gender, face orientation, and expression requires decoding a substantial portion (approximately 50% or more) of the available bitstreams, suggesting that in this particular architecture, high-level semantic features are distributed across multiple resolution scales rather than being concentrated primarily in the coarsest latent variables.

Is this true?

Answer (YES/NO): NO